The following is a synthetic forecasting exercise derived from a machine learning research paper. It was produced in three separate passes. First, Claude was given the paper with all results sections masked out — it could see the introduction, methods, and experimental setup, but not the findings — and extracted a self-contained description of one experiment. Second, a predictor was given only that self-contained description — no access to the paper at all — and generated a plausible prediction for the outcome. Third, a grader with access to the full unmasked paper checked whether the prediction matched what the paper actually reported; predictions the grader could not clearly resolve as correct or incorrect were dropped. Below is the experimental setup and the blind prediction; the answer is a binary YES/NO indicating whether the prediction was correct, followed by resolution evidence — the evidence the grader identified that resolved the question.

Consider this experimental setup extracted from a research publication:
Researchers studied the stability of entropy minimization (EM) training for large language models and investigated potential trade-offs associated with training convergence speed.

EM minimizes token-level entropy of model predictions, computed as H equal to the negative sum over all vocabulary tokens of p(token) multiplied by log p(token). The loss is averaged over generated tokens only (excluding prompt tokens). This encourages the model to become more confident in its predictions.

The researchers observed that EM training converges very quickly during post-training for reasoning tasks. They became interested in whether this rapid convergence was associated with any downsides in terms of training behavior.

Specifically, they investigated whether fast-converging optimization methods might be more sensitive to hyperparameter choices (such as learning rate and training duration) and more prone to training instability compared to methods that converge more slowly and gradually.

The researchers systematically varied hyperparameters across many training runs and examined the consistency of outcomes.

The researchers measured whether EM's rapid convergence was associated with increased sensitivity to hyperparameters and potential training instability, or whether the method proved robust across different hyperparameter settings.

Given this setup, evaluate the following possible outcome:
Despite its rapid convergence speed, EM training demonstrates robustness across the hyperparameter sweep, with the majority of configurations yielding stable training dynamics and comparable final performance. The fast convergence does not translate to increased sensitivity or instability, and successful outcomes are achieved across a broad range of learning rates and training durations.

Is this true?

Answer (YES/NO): NO